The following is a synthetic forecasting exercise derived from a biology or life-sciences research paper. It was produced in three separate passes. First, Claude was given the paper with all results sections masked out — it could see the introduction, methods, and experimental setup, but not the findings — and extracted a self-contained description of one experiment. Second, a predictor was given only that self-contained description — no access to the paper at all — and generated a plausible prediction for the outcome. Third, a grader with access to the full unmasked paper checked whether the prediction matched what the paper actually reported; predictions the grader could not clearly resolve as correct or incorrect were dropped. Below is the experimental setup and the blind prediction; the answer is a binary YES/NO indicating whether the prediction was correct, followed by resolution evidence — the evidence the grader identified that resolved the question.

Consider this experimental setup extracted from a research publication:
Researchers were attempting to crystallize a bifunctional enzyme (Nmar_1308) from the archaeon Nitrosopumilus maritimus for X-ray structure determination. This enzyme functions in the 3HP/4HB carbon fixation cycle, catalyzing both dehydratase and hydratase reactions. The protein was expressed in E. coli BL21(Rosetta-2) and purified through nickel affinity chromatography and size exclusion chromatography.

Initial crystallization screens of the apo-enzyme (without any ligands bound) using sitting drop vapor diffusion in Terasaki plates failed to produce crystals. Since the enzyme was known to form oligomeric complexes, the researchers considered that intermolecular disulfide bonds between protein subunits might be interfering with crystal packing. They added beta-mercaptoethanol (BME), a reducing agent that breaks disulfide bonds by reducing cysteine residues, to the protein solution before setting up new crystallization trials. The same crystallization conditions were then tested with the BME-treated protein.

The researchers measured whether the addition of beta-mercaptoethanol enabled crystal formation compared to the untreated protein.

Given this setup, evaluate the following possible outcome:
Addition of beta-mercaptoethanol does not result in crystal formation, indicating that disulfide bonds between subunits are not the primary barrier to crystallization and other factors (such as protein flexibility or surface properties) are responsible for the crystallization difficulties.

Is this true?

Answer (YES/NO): NO